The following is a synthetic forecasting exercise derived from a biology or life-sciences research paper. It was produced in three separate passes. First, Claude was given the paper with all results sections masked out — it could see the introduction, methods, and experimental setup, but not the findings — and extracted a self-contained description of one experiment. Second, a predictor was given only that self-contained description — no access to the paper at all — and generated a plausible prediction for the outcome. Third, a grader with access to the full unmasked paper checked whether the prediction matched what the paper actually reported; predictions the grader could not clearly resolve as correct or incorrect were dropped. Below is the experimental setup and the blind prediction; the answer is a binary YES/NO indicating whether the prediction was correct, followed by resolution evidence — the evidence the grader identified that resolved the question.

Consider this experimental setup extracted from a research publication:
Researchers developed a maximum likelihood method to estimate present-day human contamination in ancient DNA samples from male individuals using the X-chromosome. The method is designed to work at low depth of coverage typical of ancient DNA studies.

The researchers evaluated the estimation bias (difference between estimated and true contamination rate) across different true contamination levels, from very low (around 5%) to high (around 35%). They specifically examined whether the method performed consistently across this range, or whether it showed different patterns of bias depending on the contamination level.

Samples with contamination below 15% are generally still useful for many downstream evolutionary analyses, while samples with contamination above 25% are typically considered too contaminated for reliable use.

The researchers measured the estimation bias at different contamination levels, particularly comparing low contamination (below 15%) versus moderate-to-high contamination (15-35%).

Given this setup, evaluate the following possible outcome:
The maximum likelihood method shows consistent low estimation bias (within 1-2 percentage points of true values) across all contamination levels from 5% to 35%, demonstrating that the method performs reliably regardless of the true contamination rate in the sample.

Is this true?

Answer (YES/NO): NO